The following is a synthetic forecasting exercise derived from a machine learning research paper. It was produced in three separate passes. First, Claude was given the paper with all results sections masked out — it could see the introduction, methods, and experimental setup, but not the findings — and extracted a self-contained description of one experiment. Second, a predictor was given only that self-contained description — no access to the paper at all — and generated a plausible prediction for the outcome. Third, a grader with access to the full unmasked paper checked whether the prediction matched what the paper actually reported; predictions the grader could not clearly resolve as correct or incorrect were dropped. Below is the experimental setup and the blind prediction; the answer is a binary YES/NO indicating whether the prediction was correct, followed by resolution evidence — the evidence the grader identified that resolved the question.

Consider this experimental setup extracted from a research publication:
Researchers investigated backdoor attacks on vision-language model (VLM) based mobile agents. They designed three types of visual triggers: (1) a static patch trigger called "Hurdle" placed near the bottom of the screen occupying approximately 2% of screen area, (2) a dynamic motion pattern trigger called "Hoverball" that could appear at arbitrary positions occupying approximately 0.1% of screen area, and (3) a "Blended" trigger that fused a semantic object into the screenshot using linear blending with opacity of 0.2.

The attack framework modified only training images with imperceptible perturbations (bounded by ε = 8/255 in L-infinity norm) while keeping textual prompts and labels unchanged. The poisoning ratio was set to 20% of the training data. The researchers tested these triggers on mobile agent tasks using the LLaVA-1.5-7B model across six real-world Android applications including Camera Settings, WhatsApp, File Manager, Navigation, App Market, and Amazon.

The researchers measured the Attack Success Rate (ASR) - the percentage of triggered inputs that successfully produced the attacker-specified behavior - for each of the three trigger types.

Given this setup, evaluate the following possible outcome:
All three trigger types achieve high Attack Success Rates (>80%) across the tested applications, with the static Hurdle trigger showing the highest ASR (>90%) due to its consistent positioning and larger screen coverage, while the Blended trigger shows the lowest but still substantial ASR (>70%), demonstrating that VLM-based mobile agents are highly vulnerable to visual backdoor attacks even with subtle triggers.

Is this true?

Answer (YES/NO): NO